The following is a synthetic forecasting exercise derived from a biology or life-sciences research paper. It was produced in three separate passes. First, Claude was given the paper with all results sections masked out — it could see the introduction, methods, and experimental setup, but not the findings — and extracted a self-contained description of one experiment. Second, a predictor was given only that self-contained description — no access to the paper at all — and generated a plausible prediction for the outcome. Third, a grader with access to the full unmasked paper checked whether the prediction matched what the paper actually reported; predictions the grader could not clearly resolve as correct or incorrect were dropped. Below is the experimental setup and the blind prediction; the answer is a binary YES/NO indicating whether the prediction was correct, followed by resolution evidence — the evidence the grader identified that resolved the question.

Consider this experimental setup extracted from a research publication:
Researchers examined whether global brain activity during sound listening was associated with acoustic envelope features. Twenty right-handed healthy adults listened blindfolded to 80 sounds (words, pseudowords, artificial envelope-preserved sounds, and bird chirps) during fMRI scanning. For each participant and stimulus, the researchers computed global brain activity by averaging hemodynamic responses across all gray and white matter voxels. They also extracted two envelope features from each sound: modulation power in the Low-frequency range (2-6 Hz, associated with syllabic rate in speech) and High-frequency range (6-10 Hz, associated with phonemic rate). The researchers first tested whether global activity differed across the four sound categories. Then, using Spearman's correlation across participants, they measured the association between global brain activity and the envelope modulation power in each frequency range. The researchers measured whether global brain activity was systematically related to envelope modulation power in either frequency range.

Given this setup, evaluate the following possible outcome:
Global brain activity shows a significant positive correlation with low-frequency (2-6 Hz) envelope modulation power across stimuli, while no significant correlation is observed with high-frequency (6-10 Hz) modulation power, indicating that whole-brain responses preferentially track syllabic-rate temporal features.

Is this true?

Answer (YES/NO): NO